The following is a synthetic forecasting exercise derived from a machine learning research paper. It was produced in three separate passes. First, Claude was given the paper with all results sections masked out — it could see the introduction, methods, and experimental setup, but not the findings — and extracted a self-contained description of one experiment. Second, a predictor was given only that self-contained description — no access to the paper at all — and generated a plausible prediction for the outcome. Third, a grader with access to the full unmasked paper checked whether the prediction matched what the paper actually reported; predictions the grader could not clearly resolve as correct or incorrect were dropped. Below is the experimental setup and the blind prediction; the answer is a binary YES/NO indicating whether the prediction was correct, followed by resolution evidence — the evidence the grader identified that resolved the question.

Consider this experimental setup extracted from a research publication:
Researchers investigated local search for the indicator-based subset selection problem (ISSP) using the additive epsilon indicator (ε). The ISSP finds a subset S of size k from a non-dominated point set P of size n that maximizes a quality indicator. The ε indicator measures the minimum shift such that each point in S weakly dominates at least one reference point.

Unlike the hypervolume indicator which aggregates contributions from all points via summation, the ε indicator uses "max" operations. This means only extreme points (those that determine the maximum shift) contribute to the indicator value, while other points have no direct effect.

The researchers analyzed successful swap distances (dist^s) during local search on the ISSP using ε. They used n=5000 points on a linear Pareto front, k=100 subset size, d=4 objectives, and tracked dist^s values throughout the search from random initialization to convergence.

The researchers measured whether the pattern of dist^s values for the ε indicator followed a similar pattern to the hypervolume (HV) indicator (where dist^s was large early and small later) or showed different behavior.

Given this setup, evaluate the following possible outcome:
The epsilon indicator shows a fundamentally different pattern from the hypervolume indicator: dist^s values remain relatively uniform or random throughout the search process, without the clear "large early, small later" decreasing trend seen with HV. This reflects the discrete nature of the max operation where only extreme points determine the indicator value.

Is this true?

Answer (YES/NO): YES